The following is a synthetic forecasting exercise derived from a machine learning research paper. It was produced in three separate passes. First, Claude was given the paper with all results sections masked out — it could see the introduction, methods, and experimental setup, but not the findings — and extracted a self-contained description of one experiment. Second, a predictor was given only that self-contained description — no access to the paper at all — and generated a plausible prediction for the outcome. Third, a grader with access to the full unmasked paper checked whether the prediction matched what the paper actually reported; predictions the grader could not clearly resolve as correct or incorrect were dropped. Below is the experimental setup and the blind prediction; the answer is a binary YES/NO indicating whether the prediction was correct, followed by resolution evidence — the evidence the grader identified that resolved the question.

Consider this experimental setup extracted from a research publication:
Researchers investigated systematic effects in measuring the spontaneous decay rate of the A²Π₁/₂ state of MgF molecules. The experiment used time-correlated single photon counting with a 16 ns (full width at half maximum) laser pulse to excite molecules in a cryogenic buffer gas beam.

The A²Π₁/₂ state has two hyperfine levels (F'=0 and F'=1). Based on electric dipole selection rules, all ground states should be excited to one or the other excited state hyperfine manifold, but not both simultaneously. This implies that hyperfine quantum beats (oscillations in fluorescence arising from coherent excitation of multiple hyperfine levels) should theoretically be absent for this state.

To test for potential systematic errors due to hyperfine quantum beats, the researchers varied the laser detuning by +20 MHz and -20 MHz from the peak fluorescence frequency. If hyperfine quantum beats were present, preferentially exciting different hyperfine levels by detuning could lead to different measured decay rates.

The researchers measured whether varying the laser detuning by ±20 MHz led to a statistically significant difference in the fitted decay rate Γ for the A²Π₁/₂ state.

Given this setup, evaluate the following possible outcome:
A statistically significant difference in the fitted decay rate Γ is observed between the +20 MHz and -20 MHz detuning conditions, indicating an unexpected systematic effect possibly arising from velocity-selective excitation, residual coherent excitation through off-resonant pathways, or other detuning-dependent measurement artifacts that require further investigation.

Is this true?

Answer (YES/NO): YES